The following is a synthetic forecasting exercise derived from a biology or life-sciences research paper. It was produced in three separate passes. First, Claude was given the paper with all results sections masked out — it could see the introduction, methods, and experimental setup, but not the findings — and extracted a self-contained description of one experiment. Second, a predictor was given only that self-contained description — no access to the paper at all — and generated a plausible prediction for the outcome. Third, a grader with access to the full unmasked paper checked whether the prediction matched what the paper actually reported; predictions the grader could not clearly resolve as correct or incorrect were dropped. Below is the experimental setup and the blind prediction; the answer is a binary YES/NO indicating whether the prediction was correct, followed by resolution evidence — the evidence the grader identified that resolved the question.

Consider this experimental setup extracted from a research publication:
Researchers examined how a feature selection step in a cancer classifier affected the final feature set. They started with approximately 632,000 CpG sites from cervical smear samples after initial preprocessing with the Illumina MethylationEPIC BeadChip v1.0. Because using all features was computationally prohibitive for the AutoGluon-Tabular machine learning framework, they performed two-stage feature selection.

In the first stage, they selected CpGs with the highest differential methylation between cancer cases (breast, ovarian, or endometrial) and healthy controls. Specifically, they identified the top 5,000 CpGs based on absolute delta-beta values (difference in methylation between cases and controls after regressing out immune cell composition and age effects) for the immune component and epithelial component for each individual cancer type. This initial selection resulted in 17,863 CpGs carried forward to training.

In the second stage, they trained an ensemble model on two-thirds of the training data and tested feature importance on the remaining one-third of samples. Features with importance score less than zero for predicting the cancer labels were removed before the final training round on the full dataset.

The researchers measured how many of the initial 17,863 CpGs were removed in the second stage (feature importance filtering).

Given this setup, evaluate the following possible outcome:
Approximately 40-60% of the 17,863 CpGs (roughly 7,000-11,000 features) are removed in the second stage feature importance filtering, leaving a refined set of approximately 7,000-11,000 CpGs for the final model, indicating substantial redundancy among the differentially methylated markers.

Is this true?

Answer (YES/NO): NO